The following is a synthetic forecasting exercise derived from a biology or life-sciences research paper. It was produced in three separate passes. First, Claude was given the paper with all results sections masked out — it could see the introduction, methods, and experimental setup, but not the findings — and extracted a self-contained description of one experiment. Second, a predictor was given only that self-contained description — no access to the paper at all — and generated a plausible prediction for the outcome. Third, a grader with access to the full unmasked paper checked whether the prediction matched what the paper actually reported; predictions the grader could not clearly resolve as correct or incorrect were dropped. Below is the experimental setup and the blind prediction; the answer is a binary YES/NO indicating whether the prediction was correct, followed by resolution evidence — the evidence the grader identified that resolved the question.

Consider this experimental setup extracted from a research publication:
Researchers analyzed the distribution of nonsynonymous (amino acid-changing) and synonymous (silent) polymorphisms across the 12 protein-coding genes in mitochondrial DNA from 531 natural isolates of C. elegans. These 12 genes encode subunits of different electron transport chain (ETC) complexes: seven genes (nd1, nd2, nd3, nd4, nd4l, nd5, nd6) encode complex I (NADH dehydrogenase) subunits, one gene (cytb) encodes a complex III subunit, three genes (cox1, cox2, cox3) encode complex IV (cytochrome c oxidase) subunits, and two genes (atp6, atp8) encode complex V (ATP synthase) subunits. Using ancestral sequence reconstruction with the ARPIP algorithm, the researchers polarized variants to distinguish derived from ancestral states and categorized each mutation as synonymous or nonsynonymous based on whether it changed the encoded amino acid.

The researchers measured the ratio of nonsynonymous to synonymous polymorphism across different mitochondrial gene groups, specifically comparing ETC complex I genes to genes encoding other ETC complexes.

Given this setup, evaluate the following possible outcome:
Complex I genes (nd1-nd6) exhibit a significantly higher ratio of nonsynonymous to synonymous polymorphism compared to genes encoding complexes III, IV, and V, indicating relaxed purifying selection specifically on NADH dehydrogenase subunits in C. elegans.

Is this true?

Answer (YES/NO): YES